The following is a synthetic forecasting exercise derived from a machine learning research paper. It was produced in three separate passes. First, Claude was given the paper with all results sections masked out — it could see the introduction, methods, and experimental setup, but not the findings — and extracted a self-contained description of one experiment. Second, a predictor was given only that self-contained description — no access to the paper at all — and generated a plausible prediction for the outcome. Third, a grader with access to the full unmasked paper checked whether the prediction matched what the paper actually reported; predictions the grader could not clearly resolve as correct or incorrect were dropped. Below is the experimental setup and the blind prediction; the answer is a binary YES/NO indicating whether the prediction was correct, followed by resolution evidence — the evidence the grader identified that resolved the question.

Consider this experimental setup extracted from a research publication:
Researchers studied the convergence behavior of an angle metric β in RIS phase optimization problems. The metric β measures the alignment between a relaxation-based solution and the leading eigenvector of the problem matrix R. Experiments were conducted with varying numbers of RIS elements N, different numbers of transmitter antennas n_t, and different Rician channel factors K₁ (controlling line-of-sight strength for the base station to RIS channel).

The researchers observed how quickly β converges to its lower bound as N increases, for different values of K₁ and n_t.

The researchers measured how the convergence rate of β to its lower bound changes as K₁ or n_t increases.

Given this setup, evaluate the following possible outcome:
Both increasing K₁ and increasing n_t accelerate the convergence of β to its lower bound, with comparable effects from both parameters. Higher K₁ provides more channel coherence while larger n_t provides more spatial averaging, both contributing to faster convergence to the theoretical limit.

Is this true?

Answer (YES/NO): NO